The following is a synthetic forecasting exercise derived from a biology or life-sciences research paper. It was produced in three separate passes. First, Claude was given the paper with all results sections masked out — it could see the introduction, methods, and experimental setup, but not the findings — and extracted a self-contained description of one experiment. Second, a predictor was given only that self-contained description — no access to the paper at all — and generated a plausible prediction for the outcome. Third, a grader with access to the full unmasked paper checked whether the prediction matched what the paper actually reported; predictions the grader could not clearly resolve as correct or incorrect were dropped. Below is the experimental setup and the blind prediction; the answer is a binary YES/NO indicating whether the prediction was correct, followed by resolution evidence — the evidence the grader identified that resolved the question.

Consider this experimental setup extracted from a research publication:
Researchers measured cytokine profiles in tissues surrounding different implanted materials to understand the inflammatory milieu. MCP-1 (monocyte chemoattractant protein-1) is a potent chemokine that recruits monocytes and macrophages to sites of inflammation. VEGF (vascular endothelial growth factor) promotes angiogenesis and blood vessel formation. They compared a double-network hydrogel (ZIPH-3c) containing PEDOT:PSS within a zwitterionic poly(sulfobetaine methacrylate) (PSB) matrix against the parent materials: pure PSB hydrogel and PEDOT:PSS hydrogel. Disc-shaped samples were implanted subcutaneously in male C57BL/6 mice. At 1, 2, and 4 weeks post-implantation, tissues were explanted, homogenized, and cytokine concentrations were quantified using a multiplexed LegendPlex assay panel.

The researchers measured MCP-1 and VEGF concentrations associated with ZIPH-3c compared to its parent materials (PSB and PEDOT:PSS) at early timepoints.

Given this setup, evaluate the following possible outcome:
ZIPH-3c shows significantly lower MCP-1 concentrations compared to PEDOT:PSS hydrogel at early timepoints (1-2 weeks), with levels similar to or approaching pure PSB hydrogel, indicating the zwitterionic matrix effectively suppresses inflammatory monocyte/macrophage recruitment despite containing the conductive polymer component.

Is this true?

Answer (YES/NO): NO